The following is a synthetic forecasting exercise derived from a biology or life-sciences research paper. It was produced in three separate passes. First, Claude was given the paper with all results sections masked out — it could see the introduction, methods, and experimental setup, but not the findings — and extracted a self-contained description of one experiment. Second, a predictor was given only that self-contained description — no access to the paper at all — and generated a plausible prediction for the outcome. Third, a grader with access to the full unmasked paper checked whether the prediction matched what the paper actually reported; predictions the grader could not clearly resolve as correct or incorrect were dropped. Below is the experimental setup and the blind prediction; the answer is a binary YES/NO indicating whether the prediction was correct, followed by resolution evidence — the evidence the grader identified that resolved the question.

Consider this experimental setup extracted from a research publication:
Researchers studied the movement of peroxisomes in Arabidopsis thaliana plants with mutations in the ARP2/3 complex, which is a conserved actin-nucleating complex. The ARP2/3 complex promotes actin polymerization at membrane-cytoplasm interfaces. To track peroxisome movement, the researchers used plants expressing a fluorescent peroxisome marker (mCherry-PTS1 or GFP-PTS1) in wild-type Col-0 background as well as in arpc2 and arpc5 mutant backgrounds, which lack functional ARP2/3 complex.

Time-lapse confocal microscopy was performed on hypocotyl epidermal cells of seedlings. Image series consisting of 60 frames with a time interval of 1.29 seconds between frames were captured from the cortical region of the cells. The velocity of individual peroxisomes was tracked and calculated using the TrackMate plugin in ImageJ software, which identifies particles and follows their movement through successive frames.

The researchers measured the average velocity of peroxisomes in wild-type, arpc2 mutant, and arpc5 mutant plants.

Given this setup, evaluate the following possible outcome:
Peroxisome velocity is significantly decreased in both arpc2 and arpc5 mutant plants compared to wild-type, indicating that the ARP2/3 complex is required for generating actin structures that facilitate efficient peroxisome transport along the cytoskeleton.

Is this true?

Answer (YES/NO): NO